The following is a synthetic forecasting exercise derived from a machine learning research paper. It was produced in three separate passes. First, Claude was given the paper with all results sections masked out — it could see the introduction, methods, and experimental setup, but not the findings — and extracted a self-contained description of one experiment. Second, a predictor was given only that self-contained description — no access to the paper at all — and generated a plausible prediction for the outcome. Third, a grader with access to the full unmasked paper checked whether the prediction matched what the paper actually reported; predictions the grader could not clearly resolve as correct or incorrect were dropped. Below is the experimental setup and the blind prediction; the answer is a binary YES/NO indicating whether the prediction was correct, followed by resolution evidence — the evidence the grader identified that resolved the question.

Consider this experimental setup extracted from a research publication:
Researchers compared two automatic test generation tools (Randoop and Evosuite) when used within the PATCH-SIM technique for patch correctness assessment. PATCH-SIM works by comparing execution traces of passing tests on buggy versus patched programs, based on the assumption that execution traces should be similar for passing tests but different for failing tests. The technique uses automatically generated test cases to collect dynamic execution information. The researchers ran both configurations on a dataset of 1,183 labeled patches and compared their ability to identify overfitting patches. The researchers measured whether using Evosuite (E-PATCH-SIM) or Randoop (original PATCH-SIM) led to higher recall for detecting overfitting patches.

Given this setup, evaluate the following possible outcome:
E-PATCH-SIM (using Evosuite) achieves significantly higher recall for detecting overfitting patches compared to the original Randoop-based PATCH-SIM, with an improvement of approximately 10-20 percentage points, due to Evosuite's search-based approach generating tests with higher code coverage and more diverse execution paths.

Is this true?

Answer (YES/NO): NO